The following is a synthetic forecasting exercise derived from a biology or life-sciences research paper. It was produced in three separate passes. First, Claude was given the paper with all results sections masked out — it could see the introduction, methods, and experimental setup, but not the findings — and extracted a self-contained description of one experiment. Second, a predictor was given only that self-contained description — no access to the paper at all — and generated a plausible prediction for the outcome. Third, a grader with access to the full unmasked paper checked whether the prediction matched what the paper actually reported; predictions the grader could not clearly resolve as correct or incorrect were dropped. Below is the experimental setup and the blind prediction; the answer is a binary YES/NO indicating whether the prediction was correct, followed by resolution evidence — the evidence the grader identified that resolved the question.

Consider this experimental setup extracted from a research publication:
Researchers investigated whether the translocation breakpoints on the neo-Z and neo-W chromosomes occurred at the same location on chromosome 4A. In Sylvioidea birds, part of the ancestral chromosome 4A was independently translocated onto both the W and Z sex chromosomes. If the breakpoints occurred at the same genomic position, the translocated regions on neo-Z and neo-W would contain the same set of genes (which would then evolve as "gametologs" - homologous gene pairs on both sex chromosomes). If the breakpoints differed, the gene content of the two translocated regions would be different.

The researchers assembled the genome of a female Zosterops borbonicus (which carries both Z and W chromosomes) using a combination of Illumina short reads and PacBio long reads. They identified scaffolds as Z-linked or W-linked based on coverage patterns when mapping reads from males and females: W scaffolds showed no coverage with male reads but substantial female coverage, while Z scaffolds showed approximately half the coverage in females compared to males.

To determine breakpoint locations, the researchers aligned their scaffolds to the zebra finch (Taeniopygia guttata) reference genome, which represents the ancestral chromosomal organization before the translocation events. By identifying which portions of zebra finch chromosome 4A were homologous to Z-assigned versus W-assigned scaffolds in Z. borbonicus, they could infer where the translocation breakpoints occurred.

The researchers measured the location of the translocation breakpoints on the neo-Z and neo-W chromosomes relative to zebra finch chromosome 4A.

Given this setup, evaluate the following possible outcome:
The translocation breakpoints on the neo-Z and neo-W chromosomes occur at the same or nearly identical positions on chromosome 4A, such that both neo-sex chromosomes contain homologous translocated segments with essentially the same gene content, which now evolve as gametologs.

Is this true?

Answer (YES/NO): YES